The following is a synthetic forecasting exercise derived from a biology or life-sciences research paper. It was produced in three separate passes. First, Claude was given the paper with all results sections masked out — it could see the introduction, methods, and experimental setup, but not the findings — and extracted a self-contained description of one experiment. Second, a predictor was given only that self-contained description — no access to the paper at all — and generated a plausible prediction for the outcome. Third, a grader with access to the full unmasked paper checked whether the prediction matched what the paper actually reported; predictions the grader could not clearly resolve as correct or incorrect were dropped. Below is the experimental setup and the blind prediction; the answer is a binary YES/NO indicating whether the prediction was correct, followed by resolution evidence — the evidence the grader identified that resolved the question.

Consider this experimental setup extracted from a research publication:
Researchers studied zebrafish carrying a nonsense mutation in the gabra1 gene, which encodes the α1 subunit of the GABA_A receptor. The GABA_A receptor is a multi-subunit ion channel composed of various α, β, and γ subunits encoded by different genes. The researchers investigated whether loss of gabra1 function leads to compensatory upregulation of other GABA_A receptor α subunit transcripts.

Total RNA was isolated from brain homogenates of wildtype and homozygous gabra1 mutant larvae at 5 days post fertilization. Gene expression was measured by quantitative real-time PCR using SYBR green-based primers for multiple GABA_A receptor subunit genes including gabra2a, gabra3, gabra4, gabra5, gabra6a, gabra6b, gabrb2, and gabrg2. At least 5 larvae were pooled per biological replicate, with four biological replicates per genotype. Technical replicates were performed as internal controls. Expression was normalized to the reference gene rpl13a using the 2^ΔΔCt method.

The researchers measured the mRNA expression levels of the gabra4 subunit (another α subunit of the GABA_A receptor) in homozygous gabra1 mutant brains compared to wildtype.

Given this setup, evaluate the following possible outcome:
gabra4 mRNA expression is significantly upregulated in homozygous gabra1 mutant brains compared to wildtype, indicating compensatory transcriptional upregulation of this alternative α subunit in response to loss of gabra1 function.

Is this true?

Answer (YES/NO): YES